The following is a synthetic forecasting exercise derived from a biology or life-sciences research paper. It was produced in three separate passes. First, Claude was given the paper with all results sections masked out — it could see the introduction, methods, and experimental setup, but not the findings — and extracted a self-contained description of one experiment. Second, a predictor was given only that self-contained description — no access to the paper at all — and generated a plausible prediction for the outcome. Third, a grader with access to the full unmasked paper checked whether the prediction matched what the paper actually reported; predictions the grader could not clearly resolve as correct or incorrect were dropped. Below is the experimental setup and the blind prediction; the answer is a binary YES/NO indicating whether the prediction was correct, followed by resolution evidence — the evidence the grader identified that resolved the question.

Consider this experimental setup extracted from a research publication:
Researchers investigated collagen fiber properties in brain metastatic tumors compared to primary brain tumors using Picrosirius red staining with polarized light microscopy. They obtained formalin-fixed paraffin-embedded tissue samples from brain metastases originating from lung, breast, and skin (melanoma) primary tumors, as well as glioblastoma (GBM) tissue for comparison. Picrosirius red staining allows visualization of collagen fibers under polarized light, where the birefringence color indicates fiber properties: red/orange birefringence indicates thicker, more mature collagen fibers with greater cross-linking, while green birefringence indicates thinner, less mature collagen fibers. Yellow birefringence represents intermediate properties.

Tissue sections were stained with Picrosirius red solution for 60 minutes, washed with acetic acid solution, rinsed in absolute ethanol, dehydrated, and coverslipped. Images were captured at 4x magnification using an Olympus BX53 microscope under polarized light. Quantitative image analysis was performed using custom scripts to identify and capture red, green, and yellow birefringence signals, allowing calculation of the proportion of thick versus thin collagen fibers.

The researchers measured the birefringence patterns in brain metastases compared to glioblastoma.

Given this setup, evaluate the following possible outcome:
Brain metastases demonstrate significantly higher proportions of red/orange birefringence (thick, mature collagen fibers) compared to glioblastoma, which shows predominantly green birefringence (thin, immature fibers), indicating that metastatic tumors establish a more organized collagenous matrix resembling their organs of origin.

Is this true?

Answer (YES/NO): YES